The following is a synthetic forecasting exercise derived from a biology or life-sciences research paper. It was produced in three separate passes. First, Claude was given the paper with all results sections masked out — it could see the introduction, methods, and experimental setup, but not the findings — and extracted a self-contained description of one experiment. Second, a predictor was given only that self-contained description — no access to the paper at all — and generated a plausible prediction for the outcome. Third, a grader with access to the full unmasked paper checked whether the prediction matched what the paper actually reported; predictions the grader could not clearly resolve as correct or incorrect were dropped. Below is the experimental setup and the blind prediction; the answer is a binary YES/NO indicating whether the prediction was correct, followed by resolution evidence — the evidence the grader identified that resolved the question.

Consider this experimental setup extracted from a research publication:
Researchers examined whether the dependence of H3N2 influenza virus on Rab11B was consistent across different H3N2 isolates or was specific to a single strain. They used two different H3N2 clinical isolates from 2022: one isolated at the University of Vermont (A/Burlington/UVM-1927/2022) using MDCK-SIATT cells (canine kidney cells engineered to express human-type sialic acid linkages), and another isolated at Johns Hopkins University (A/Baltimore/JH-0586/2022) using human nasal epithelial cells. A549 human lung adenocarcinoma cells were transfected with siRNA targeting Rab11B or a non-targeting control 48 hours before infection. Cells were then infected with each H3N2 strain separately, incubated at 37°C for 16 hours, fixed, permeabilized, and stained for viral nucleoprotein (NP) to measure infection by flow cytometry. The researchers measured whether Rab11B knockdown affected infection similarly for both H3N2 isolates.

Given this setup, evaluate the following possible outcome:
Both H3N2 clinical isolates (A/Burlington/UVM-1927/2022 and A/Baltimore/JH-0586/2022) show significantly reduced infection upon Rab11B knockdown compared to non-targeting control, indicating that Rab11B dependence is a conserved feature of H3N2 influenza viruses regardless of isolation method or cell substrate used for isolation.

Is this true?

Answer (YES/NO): YES